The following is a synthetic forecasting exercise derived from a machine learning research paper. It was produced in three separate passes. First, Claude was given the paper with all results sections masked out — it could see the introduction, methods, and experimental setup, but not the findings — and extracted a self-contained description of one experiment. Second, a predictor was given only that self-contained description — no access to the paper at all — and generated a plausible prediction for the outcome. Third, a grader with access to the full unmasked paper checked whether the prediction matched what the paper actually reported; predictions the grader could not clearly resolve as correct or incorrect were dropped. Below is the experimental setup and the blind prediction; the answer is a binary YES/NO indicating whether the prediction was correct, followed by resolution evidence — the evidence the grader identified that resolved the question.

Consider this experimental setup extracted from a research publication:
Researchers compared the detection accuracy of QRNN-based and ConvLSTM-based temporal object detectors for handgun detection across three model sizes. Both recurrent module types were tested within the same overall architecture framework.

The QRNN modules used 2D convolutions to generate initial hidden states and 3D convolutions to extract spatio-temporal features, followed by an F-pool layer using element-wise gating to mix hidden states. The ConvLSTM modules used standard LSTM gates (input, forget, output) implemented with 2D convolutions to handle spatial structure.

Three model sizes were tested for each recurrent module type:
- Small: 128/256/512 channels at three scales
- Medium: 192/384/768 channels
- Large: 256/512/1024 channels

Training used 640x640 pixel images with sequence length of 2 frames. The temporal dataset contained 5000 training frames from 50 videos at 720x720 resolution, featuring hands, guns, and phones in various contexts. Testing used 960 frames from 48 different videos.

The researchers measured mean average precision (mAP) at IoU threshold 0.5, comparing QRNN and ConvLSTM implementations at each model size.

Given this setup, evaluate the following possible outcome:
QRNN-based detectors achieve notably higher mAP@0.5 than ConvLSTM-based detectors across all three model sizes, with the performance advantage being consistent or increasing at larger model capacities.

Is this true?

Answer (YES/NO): NO